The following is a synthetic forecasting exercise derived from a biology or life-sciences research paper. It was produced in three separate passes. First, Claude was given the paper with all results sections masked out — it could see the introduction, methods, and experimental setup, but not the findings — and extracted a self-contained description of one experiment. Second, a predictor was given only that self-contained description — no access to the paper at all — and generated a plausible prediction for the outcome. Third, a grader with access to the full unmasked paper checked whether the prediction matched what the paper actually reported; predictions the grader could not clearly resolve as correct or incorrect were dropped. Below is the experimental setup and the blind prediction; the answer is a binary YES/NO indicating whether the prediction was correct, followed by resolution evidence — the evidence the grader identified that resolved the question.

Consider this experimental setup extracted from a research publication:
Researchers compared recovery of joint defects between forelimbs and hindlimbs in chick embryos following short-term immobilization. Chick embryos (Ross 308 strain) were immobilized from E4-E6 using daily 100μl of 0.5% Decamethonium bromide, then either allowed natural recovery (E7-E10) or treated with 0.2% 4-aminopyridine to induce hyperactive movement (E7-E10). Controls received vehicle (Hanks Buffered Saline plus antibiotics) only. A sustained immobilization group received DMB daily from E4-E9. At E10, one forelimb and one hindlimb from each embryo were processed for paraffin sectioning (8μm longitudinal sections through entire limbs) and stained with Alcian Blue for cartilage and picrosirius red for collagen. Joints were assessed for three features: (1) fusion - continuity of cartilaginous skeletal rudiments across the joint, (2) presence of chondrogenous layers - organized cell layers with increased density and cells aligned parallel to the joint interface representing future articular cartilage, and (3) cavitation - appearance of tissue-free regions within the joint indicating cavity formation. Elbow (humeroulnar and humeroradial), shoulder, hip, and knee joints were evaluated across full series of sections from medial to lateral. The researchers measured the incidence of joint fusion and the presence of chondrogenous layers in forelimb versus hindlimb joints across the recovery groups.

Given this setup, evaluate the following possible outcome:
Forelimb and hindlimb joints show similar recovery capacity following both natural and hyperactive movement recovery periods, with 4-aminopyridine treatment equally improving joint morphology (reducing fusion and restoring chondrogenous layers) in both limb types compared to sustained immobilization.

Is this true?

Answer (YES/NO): NO